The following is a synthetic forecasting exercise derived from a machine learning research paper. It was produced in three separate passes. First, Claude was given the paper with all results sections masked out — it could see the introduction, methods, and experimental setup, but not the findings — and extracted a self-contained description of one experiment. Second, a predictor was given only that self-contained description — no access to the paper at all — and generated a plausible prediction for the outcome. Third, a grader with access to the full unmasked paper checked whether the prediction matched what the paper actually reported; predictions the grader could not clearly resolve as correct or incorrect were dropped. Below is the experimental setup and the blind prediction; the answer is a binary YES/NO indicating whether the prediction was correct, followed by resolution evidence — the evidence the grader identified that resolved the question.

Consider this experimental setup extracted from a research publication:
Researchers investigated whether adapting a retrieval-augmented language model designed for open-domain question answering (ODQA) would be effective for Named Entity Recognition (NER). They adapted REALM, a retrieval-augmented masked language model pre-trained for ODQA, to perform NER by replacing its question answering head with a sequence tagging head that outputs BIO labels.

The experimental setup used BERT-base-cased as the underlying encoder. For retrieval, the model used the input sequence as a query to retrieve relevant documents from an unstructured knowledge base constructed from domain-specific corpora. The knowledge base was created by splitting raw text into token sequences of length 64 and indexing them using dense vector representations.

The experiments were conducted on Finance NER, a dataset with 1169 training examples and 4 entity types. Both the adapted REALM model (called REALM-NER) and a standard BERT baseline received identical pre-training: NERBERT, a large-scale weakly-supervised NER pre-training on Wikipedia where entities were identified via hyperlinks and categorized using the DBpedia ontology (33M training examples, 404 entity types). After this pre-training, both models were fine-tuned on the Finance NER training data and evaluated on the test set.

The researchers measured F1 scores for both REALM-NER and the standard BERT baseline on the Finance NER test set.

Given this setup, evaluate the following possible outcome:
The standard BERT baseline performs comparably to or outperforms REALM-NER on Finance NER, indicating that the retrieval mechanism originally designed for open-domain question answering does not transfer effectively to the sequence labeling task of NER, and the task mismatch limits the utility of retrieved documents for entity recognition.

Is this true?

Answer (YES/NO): YES